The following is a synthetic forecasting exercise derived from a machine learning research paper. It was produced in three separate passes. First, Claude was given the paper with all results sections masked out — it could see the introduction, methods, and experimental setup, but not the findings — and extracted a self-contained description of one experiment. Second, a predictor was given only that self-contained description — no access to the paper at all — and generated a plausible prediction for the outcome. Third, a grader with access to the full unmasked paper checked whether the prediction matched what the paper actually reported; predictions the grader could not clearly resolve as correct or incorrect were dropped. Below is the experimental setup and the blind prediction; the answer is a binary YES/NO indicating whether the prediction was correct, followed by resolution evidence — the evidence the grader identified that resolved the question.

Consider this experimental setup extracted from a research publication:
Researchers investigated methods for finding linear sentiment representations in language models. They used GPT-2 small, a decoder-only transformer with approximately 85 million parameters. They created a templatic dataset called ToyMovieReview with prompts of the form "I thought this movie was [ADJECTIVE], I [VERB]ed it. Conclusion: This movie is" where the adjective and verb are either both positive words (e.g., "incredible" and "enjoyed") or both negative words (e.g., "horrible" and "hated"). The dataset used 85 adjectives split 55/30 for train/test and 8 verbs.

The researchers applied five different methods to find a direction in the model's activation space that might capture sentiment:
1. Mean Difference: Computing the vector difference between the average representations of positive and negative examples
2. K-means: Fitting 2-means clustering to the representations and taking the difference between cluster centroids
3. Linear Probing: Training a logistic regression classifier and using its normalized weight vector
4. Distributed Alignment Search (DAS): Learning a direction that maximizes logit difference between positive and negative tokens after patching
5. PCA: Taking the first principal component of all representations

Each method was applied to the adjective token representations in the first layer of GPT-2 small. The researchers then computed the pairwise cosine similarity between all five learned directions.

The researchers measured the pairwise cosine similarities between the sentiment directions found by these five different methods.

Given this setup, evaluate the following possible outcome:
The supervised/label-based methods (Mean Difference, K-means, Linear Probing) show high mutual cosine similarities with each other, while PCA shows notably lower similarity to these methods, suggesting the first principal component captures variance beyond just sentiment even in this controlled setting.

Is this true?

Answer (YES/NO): NO